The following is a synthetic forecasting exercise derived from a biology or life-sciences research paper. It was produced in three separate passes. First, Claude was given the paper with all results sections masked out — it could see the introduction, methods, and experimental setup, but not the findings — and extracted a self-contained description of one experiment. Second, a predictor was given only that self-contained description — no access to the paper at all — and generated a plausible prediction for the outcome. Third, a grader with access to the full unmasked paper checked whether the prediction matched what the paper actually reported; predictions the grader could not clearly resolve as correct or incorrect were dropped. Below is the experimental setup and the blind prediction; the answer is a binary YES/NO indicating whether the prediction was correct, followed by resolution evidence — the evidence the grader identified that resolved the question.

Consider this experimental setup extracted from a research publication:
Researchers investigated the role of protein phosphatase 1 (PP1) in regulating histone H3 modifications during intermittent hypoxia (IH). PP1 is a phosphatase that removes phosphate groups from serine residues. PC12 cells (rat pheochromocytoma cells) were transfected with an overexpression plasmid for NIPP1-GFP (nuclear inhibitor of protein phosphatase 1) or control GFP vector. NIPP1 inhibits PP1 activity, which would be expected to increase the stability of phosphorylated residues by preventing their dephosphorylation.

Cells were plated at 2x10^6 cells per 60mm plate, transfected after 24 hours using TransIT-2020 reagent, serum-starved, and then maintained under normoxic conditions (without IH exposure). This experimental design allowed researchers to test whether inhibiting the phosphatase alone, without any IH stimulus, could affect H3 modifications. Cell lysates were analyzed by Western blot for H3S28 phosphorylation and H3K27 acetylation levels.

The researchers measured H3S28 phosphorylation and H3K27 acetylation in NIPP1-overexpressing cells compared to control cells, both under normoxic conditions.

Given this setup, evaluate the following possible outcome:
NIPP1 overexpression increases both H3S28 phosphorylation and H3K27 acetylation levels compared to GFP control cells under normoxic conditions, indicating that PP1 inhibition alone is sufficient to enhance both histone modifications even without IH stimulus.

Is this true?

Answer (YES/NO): NO